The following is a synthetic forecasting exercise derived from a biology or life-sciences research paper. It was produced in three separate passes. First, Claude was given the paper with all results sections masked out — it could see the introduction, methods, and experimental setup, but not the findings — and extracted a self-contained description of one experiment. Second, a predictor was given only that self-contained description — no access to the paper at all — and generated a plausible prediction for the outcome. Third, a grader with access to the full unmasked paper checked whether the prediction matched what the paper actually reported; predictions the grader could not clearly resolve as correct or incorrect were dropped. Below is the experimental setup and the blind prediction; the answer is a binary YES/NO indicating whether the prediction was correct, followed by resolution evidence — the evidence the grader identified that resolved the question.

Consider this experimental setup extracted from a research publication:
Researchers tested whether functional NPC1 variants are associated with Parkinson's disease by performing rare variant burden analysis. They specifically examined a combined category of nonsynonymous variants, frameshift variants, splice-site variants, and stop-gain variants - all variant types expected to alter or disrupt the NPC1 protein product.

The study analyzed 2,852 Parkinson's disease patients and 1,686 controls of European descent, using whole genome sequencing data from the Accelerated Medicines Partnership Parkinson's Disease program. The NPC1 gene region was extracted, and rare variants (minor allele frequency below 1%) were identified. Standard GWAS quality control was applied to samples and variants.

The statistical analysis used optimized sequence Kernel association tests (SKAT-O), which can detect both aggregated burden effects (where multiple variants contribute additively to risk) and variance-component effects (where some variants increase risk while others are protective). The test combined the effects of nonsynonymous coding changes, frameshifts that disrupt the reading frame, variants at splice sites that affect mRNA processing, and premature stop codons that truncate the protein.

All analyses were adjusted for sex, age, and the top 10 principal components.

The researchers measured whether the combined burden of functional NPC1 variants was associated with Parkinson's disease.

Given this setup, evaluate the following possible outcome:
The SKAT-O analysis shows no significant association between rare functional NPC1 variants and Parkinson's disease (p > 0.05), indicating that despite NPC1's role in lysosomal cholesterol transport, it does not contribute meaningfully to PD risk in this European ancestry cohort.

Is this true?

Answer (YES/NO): YES